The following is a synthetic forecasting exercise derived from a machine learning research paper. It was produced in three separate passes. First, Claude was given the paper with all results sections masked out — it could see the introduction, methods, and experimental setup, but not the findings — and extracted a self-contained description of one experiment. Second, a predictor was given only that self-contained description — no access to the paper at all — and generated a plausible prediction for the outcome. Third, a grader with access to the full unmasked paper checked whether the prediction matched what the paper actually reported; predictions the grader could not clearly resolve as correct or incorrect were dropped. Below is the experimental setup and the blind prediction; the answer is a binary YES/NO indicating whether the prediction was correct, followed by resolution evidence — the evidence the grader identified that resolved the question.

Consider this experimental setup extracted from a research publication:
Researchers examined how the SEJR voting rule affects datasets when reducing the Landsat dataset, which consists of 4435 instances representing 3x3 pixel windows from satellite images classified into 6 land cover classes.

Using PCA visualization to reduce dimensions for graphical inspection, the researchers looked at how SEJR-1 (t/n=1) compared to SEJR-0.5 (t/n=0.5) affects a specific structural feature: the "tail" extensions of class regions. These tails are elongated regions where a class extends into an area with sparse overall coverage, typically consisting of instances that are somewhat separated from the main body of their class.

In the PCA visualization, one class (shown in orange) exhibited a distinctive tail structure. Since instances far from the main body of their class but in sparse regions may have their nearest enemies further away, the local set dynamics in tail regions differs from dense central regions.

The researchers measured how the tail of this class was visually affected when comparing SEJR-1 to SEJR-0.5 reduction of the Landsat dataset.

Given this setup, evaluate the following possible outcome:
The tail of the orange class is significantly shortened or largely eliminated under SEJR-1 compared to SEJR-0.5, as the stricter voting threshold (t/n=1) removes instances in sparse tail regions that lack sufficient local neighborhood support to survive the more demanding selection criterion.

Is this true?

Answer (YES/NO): NO